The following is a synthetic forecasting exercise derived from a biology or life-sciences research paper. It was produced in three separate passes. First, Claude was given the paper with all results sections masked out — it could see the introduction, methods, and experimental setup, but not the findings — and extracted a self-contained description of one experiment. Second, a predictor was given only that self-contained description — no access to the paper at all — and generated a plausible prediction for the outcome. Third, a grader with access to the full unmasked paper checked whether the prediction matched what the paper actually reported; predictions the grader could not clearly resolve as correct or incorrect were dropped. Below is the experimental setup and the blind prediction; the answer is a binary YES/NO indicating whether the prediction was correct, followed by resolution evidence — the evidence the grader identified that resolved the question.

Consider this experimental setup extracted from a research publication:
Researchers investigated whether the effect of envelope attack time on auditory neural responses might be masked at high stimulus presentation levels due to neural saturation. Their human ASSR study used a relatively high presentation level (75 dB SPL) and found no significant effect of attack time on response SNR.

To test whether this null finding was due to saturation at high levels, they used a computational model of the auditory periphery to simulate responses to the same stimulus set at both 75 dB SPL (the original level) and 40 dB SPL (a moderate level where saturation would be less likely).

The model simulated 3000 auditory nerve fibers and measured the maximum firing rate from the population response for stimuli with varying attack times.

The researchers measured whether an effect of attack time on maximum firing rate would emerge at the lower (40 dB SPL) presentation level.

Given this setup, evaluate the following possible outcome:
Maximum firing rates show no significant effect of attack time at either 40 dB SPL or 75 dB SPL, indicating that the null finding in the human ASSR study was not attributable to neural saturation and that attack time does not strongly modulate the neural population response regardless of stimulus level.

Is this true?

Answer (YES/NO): YES